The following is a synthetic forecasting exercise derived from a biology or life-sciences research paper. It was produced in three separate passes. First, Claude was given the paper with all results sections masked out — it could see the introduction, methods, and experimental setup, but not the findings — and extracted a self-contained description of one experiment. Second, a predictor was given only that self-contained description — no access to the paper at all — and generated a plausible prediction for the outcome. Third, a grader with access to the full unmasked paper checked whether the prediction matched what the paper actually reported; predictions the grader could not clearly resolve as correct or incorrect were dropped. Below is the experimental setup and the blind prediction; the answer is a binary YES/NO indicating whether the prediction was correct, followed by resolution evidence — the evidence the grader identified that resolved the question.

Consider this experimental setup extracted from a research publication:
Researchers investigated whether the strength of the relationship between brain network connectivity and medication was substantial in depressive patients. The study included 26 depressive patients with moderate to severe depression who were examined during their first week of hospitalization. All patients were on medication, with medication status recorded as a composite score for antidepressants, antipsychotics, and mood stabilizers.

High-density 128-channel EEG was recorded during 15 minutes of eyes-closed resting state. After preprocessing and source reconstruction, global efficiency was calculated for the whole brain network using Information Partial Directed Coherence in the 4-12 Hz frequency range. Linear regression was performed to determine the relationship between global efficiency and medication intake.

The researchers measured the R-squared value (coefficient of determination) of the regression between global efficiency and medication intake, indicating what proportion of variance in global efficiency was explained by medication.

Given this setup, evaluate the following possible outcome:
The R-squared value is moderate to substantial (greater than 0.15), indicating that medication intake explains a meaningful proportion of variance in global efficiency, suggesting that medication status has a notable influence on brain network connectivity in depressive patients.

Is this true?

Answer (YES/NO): YES